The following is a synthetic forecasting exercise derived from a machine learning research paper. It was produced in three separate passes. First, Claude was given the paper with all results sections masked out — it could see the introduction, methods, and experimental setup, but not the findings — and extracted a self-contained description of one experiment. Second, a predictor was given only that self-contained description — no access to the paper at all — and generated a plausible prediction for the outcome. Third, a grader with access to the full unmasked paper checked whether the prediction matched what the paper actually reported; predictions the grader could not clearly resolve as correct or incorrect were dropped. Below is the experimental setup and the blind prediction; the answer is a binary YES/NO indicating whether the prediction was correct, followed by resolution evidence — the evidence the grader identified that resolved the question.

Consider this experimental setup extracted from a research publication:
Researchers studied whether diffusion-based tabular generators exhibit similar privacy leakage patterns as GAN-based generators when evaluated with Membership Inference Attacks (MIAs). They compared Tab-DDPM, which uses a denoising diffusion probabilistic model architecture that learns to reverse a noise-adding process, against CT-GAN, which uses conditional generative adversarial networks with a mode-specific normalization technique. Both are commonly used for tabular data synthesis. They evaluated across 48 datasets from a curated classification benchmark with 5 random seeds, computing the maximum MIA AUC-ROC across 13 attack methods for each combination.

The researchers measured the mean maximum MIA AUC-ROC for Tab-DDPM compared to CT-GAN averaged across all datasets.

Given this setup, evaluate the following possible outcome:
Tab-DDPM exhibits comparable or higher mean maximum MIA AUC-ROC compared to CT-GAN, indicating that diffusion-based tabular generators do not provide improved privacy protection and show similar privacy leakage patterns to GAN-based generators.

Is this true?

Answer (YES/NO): YES